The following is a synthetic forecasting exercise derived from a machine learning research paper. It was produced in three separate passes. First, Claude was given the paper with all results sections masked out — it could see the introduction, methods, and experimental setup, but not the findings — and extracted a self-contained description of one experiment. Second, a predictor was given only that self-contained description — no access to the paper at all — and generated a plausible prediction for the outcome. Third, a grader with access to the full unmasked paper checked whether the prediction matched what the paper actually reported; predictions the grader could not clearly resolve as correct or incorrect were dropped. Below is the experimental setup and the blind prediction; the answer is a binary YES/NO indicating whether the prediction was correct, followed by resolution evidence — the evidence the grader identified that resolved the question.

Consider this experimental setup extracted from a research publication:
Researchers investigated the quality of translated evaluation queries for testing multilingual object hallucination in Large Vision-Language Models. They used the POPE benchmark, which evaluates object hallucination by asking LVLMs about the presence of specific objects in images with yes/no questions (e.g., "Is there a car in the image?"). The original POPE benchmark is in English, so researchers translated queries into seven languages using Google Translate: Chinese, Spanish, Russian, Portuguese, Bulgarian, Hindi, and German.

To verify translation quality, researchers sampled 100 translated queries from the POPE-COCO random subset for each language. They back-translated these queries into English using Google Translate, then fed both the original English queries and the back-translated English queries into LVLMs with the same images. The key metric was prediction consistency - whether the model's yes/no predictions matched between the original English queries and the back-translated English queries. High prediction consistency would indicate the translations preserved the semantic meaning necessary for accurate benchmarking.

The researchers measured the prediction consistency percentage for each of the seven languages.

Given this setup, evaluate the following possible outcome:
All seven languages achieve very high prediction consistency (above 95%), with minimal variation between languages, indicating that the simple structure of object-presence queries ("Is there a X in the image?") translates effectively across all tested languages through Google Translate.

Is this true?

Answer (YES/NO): YES